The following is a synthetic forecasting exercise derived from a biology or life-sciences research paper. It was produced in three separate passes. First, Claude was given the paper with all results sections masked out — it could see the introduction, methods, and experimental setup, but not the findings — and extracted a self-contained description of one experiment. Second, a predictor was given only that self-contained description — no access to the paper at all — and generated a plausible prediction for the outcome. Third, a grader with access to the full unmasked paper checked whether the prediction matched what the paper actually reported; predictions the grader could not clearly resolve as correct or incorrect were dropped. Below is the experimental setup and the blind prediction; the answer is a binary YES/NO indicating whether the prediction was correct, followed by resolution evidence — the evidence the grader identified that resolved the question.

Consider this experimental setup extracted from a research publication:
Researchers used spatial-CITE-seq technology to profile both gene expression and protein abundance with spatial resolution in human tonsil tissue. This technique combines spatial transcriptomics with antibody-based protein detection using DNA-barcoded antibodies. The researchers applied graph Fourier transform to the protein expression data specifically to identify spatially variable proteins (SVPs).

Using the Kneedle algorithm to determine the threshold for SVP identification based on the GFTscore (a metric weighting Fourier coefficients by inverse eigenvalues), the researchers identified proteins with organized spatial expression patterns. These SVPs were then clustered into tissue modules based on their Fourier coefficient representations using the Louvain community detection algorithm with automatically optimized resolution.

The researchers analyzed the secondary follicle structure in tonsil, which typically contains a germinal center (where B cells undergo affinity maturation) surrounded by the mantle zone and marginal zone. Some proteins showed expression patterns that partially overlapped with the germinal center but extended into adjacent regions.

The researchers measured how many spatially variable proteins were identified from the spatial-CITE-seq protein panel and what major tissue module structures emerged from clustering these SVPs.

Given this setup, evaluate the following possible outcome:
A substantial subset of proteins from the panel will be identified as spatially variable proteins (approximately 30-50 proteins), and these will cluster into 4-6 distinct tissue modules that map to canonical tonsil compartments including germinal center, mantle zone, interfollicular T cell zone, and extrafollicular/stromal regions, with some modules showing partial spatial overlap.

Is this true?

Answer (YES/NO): NO